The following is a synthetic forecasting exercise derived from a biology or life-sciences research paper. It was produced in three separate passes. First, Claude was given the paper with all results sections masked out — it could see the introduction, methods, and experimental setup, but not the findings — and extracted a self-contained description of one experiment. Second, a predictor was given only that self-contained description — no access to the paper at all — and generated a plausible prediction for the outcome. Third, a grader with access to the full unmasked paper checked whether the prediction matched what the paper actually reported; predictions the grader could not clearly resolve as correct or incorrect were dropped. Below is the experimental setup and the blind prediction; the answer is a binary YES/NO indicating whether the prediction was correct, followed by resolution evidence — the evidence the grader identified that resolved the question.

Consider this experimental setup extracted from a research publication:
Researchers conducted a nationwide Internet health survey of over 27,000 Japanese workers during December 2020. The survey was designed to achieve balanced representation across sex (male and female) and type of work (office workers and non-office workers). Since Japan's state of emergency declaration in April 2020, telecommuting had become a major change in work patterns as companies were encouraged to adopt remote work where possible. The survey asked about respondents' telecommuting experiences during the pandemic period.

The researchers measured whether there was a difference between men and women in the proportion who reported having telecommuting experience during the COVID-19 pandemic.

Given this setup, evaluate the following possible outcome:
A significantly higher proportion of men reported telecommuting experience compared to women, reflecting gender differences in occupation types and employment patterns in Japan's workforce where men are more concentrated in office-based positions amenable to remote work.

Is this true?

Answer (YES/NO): YES